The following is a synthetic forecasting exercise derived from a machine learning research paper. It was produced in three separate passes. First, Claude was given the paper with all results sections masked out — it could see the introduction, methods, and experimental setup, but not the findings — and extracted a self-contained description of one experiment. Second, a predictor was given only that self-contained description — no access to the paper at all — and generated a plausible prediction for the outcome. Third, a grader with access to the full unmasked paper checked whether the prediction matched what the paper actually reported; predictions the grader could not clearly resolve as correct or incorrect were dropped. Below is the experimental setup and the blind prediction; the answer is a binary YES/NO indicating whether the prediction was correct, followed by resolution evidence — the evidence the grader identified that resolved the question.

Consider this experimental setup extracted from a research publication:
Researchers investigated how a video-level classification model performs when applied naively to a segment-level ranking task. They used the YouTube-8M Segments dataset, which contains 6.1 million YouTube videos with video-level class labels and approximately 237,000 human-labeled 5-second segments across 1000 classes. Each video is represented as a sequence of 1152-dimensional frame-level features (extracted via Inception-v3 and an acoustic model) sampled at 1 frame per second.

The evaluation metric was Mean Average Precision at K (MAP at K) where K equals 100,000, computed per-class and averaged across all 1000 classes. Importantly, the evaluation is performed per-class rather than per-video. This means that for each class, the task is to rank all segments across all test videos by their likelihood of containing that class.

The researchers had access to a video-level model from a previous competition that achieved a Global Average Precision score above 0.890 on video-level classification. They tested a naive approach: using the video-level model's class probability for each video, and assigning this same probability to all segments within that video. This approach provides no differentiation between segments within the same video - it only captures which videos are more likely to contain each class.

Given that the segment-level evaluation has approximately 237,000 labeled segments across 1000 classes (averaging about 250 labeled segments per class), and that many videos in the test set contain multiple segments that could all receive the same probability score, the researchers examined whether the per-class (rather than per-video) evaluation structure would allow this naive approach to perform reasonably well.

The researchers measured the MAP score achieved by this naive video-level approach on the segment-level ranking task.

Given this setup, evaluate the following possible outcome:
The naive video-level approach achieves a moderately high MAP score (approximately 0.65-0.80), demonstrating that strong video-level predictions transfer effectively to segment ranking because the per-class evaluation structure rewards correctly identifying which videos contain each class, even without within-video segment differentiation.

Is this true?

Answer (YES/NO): YES